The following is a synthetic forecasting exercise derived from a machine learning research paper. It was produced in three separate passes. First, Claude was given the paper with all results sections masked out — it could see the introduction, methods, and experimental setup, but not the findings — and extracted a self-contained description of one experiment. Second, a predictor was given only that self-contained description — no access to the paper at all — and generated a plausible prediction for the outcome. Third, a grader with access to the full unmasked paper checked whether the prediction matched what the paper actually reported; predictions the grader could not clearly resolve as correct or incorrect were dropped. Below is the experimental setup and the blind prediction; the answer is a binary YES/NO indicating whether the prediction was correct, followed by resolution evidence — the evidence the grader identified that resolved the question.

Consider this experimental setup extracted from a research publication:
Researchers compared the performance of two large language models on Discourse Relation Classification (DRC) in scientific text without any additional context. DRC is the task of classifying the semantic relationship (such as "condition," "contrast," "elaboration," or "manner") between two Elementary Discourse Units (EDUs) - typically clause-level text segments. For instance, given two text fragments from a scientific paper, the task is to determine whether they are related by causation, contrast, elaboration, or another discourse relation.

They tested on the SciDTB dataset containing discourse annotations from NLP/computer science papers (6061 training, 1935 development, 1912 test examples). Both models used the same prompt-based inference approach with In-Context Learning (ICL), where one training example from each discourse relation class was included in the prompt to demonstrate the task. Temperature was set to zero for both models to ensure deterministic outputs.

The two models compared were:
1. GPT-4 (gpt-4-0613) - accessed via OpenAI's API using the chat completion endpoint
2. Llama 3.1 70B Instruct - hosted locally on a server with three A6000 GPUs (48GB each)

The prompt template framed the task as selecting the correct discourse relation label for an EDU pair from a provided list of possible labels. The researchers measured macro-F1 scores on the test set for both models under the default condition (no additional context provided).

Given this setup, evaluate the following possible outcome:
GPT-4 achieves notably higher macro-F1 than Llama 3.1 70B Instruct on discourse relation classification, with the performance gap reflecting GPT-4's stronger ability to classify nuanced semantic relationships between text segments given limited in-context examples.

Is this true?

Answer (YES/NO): YES